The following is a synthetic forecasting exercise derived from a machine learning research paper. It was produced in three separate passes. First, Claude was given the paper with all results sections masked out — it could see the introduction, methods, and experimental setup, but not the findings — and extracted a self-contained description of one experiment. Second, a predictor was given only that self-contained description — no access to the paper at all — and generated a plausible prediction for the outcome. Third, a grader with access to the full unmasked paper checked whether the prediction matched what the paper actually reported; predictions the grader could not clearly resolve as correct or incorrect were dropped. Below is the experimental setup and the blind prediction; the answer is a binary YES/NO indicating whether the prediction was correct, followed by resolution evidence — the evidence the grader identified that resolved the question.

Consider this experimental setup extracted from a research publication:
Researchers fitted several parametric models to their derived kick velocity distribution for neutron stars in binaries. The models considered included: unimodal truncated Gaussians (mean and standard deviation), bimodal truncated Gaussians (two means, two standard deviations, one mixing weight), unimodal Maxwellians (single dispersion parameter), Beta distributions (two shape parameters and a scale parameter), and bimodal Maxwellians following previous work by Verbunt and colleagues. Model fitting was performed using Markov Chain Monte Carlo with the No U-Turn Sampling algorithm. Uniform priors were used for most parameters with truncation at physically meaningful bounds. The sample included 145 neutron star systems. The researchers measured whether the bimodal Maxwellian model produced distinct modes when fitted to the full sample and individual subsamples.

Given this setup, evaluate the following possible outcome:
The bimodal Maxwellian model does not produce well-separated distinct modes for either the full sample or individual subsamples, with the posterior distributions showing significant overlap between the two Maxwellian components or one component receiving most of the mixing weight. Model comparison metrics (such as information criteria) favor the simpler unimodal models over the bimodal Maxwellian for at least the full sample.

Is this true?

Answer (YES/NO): YES